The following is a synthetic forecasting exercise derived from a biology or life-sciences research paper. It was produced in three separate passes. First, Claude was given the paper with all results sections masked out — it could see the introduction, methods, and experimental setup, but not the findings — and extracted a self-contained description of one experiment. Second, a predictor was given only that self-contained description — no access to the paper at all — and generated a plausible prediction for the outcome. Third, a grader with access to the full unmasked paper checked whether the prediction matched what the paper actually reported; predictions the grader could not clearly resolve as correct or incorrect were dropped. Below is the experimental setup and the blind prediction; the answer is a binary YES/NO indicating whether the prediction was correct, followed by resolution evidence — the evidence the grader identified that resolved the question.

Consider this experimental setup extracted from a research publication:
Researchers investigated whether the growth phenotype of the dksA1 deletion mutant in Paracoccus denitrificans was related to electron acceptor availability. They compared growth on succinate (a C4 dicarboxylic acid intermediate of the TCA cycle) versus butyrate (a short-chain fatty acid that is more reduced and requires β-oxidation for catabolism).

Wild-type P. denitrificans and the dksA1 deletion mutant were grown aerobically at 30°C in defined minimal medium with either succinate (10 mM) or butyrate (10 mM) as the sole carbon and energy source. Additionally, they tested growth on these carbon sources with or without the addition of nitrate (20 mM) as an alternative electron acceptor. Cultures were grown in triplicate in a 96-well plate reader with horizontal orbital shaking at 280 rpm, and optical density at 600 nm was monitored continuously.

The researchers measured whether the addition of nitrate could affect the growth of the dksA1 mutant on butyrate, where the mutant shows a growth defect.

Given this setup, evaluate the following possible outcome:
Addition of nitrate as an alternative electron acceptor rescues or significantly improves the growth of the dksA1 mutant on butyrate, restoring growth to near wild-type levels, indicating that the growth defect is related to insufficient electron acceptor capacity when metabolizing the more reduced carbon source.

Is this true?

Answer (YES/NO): NO